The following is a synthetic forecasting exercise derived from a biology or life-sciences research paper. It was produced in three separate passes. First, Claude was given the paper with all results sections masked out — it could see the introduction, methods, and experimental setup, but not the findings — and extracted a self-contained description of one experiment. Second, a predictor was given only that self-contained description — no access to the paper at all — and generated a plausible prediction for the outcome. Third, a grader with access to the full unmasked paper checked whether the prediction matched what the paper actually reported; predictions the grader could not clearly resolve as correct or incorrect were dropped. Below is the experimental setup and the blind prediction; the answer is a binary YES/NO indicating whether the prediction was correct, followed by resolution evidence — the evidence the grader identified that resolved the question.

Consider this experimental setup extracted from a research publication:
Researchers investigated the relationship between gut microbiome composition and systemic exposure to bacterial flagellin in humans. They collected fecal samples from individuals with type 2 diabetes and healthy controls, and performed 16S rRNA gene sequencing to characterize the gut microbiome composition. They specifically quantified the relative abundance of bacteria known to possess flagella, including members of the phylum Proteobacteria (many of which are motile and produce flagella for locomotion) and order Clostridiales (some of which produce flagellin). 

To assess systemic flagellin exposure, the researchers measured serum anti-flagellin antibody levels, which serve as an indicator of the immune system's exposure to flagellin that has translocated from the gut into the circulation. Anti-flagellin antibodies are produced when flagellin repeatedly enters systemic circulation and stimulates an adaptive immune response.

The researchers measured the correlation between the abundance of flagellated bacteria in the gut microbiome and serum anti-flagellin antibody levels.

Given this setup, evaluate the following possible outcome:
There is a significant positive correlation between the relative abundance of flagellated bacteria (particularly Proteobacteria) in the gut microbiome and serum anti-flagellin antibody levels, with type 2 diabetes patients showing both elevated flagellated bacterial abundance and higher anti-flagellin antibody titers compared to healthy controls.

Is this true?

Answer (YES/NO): NO